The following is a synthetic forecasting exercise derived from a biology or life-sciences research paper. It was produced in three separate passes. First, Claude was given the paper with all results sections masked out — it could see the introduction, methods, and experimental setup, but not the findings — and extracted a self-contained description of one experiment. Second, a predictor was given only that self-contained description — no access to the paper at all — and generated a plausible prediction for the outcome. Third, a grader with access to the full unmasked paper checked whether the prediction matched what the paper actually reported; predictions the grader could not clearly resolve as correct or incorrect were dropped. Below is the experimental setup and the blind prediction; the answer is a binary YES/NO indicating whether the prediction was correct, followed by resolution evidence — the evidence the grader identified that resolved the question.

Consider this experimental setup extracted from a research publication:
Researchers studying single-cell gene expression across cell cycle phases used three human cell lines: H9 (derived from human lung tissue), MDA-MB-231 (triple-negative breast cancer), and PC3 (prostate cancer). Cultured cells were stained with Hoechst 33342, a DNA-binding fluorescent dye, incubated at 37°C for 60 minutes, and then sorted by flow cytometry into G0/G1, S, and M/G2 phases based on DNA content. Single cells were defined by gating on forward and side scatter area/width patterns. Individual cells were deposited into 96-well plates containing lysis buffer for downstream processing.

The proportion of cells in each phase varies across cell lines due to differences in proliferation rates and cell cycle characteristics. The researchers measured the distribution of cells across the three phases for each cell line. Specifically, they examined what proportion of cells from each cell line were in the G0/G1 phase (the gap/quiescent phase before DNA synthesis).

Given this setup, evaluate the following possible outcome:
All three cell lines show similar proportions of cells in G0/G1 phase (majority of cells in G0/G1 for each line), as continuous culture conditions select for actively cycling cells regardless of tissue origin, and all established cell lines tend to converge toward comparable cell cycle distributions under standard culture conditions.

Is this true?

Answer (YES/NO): NO